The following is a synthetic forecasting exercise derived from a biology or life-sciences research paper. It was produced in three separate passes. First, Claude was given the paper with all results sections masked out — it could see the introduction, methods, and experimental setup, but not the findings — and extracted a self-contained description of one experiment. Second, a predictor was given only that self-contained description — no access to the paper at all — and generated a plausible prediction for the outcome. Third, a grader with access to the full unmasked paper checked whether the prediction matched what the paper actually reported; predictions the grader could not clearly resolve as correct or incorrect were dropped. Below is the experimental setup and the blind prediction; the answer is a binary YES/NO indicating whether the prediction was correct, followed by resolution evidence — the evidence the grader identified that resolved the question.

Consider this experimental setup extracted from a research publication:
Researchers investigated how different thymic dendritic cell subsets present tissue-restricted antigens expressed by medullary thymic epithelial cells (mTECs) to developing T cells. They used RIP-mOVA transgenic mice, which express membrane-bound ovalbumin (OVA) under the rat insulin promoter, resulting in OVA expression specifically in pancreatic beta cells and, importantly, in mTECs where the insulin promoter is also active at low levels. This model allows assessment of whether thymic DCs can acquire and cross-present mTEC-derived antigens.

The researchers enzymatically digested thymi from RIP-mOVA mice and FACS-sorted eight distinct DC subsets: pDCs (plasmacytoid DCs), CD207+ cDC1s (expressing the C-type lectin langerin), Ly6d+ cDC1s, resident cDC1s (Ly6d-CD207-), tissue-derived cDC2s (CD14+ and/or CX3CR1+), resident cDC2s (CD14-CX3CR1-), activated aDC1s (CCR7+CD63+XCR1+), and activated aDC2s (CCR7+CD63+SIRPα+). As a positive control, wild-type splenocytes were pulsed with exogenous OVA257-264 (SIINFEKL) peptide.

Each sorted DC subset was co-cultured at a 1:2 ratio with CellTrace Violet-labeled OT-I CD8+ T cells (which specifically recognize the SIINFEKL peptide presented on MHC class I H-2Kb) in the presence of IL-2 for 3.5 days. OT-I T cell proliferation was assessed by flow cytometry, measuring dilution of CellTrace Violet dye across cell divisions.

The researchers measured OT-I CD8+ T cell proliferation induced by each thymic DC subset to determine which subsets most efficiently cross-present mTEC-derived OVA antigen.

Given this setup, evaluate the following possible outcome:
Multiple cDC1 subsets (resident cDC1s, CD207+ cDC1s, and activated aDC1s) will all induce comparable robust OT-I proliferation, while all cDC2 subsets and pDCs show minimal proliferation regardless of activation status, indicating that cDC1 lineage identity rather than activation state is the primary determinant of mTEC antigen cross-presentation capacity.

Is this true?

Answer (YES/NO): NO